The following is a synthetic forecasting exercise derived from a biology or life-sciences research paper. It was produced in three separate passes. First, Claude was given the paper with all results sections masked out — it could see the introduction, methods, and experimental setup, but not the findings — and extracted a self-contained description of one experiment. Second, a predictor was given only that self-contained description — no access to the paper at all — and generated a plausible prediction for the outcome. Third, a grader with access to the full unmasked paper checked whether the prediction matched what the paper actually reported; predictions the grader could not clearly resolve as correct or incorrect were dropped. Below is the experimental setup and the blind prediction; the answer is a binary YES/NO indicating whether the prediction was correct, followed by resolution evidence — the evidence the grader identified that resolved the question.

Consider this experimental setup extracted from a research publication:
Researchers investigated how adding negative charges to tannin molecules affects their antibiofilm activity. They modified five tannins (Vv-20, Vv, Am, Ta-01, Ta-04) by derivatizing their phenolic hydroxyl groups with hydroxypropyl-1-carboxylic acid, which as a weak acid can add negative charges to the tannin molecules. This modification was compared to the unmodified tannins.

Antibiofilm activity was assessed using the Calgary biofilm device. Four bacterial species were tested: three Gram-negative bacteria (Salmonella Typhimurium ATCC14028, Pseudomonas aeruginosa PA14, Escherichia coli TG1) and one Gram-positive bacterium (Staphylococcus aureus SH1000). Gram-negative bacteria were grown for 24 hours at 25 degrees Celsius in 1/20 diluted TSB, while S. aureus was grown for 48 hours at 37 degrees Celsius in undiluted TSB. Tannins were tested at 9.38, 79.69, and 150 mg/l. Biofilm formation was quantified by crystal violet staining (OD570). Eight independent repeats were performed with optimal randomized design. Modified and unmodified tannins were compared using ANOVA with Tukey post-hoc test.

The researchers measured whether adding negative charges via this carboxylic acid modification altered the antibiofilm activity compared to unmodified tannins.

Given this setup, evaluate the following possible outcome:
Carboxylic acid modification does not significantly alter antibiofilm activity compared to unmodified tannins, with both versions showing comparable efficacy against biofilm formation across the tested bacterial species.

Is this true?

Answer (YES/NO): NO